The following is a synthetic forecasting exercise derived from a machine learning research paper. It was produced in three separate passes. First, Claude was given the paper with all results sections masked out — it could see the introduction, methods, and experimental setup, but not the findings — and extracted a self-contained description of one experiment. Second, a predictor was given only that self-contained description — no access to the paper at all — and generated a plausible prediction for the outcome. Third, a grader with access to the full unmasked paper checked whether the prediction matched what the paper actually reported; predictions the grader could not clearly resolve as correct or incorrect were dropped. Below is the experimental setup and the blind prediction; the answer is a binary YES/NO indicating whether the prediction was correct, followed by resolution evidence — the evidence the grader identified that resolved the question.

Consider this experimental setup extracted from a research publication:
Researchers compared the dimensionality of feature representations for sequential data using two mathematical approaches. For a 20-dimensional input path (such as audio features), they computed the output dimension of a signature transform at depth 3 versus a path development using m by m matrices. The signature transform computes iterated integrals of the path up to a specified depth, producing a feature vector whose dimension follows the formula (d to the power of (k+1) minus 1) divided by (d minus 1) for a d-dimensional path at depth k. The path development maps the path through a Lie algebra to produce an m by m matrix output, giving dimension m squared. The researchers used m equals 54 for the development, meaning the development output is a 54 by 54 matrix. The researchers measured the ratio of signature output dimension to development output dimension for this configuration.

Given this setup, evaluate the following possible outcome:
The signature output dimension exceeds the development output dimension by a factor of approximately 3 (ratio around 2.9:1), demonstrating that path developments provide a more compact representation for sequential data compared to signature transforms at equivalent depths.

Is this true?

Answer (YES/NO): YES